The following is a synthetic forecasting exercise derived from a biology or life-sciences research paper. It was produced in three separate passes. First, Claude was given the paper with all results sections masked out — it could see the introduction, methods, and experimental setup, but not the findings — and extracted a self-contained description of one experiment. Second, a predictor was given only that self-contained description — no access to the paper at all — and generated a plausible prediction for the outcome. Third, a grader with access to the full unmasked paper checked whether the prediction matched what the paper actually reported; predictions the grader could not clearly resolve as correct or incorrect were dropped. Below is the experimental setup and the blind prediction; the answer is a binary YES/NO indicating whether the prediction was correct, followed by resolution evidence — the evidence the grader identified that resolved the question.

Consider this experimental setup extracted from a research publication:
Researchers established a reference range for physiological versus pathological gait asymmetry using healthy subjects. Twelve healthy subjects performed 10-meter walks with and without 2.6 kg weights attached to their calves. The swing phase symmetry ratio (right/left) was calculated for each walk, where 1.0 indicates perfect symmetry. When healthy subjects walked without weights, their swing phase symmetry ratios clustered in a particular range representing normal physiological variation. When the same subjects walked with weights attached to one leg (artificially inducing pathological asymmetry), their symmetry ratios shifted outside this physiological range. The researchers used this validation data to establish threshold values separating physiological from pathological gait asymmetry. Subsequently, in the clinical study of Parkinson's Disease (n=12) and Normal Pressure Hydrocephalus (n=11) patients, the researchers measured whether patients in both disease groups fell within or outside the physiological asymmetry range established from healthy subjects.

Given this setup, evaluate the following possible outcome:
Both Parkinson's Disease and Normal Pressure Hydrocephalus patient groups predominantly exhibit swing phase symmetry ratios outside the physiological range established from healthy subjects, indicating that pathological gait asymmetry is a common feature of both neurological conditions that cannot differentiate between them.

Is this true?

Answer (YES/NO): NO